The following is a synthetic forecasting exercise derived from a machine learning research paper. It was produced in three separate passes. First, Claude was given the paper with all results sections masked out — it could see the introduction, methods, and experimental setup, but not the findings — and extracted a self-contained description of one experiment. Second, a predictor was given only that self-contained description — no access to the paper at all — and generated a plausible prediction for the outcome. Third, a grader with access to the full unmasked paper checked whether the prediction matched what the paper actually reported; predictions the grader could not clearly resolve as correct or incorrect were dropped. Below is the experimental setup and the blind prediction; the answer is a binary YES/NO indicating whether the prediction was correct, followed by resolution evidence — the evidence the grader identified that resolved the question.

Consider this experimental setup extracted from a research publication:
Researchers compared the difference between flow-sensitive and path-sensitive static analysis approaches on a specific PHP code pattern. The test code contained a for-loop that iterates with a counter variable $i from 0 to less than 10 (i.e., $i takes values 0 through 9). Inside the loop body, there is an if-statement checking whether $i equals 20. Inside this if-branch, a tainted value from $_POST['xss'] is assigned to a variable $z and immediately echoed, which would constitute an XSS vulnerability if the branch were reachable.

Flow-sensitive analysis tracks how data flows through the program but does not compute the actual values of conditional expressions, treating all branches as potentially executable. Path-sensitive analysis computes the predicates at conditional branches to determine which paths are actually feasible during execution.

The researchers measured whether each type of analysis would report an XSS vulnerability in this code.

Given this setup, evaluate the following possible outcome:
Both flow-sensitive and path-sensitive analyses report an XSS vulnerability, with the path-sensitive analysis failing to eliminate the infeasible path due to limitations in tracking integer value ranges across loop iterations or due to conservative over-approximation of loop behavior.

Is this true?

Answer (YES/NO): NO